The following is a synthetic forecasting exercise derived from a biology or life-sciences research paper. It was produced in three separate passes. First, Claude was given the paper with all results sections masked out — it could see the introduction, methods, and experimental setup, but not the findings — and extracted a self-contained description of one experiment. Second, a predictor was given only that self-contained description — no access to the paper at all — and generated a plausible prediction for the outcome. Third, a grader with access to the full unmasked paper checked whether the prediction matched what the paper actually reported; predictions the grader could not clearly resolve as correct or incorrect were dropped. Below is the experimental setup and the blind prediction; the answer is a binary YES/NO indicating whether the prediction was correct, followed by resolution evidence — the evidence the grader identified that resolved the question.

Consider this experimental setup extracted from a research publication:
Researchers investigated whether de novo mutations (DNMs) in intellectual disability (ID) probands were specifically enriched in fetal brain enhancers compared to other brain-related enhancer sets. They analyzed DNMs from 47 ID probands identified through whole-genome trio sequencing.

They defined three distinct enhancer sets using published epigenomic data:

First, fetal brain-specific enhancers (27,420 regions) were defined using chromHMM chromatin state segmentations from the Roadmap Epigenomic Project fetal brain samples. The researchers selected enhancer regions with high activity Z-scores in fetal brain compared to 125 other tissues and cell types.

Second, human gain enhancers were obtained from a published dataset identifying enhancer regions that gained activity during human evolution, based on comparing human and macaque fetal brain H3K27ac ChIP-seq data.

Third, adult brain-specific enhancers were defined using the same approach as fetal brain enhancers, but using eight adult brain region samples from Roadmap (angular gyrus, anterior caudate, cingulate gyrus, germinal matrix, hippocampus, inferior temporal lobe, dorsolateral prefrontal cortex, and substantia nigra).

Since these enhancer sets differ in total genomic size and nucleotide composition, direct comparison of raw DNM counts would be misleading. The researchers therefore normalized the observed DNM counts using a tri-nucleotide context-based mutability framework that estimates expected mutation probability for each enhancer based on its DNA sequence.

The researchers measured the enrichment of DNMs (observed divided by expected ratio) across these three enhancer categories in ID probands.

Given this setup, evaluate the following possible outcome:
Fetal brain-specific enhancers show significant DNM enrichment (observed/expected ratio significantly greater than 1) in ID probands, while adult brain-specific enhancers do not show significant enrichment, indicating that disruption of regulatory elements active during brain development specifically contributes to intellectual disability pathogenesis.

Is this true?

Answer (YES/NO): YES